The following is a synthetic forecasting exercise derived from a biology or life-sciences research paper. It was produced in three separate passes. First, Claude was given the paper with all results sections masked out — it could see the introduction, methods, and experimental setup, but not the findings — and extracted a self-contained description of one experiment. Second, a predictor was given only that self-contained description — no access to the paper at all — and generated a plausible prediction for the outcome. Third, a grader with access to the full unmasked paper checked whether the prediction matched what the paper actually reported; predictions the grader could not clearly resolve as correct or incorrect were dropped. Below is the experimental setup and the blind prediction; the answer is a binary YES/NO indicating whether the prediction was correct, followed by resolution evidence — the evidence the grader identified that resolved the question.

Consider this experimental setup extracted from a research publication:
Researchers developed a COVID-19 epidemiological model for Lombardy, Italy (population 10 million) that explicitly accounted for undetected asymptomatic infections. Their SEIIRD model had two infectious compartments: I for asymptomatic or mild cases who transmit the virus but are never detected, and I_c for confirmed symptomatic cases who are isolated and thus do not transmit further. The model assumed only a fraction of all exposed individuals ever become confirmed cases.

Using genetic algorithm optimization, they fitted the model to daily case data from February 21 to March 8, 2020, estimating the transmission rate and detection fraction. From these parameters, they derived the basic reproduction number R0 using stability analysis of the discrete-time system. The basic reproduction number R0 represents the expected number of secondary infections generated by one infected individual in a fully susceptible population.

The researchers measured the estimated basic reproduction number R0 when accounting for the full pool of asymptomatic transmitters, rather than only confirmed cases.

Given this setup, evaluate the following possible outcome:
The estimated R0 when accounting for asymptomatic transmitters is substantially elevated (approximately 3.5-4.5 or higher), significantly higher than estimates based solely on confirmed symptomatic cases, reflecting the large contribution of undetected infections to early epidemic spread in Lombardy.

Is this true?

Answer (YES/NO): YES